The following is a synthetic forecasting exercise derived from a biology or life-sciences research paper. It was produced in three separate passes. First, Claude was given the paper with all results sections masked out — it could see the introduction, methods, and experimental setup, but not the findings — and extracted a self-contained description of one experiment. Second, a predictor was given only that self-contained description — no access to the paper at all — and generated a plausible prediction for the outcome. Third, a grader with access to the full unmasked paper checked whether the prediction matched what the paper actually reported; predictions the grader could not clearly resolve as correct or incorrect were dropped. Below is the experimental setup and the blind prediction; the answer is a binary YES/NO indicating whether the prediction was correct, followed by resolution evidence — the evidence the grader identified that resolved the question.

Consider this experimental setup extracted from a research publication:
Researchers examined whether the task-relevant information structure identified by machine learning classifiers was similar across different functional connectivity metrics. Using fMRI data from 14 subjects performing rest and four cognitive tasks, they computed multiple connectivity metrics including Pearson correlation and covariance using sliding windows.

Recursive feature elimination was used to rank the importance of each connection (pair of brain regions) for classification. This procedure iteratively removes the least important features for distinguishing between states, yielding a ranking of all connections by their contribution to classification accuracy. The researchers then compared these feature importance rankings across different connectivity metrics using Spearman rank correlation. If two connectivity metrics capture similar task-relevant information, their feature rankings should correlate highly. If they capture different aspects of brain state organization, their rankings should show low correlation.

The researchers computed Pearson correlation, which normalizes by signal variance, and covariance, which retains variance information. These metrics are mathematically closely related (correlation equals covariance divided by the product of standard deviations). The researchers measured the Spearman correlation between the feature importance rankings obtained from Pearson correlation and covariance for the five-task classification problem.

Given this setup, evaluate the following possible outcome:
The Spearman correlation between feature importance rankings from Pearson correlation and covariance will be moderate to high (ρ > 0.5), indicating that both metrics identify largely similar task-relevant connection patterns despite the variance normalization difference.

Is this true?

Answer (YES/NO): NO